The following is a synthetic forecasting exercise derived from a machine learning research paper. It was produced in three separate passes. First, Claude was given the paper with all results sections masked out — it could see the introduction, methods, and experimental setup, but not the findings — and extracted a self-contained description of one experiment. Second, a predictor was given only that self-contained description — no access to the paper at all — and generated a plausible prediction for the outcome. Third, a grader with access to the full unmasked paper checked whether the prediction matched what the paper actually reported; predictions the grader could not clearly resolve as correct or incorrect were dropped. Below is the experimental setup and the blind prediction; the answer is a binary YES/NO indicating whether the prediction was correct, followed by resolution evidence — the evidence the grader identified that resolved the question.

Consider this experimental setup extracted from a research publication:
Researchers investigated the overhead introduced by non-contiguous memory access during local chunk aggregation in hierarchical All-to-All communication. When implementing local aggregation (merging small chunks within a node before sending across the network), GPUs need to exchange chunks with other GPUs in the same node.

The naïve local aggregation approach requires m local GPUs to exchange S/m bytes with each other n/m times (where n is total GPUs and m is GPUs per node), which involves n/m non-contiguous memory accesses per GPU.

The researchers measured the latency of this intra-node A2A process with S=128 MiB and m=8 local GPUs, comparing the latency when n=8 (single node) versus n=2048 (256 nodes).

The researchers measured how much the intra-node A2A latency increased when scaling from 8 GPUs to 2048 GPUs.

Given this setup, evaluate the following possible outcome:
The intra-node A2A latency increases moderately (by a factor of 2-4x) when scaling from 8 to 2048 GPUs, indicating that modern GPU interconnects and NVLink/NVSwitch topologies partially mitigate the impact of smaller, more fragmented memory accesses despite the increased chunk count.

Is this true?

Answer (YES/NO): NO